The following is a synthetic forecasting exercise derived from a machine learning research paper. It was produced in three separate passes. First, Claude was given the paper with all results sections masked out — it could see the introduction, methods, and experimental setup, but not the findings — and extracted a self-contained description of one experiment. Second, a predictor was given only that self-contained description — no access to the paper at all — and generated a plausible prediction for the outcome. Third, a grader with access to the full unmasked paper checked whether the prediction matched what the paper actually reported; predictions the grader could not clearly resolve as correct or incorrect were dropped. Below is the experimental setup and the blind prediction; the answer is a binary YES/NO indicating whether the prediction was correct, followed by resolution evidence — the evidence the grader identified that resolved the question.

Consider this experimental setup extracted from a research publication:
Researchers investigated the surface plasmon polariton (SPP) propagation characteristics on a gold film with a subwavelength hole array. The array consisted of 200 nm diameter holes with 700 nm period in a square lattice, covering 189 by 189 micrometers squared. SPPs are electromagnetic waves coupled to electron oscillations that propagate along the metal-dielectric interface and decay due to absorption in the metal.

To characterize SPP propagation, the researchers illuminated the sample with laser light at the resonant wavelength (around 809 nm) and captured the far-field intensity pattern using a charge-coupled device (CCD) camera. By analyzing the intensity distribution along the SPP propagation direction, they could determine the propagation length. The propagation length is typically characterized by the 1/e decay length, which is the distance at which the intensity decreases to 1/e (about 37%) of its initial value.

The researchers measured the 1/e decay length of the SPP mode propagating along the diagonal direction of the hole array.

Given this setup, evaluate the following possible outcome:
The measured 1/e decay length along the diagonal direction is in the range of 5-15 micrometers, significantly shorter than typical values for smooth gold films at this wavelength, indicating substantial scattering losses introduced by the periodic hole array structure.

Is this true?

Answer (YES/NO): NO